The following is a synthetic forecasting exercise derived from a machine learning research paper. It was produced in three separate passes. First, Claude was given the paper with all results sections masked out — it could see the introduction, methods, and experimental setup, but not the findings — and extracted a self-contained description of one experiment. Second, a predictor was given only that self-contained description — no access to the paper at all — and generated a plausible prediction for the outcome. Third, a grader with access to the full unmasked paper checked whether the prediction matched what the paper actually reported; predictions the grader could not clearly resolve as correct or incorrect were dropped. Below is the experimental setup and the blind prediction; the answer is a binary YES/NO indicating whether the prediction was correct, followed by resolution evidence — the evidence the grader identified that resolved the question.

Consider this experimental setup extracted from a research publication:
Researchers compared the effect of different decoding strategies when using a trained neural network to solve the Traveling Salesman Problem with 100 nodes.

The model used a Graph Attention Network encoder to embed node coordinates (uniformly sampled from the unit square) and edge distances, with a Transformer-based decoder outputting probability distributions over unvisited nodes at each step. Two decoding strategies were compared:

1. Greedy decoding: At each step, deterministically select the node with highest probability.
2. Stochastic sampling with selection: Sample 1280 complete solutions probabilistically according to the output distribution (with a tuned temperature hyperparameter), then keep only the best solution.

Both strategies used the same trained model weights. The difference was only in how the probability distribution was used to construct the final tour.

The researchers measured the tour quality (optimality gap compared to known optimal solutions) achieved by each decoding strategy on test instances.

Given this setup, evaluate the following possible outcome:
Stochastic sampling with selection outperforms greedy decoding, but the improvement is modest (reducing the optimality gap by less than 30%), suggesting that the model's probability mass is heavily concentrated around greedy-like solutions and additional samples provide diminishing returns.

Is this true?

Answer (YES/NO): NO